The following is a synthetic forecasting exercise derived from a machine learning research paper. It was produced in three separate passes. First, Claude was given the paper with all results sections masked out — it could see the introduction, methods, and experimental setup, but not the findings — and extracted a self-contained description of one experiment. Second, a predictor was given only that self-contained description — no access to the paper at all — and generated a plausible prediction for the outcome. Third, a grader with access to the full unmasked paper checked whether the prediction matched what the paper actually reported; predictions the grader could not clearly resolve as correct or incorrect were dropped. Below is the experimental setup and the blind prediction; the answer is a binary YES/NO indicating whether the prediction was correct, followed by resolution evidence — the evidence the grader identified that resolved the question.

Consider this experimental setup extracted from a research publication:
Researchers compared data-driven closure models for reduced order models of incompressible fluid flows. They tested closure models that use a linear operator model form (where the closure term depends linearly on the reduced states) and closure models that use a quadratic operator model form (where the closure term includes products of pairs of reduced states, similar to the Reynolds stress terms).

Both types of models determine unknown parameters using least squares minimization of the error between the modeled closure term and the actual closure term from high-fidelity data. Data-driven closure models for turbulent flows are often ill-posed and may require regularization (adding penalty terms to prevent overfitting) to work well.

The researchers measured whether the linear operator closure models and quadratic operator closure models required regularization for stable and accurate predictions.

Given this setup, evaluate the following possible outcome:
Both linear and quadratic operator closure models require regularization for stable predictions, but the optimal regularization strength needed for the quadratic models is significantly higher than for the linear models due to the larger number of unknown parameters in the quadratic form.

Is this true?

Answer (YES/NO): NO